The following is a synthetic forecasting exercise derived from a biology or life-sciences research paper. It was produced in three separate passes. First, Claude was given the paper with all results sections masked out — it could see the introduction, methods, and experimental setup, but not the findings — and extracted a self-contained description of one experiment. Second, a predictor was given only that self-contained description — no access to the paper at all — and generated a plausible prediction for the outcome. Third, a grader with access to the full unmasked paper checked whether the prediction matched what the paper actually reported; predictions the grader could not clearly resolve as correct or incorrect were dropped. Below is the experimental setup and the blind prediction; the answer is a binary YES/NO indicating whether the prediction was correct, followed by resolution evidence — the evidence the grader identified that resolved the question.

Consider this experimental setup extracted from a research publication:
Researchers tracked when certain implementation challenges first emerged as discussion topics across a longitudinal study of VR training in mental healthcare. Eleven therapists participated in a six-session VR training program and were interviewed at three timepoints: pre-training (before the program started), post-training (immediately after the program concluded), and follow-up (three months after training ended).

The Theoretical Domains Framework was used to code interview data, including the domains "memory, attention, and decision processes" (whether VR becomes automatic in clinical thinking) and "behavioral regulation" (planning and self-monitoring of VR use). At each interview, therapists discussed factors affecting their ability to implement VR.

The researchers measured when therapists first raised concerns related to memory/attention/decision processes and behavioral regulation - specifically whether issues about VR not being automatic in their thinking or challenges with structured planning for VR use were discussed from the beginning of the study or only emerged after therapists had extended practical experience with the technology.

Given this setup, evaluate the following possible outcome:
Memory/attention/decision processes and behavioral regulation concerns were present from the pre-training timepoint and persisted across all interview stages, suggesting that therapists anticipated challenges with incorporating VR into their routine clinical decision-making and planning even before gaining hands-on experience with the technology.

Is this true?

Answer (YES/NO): NO